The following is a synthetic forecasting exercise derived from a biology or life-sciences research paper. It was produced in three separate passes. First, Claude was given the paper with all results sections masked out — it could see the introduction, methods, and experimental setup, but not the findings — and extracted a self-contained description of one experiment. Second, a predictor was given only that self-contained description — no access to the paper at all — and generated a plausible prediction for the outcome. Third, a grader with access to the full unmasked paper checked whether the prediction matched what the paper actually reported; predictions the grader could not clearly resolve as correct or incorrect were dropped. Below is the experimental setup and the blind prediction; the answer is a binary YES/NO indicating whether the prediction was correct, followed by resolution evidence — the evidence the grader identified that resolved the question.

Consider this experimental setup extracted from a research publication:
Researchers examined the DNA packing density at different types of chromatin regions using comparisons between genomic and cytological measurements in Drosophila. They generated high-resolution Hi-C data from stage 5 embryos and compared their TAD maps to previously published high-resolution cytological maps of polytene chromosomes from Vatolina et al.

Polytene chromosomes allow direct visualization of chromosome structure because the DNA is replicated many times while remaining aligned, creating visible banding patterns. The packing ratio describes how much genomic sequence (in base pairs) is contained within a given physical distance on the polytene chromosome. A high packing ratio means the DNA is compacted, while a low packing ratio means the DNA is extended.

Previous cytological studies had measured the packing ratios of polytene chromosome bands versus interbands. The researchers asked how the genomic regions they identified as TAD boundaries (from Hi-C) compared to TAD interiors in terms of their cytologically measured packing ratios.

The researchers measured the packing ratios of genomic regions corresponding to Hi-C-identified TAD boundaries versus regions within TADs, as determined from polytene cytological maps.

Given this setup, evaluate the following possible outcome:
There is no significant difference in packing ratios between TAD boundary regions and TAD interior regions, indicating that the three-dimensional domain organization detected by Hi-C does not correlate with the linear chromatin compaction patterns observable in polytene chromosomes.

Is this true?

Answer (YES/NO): NO